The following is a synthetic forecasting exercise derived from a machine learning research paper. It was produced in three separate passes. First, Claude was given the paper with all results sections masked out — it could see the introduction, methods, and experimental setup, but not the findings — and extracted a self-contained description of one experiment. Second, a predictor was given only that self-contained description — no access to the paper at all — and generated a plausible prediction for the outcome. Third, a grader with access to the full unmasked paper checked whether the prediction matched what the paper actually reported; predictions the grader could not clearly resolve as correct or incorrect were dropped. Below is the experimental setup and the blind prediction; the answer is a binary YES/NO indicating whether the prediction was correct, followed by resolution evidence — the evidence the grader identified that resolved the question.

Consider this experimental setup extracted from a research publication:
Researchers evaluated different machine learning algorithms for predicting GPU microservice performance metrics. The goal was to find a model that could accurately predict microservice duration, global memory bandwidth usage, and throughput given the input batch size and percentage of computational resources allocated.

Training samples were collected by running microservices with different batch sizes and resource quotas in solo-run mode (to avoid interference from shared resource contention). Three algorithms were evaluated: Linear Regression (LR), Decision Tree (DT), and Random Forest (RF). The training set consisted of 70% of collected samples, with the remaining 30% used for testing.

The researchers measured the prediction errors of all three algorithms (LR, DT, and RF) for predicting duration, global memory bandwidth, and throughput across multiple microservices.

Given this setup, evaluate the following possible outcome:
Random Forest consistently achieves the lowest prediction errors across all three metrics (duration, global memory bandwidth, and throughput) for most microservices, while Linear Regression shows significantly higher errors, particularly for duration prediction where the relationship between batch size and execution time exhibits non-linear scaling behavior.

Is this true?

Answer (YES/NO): NO